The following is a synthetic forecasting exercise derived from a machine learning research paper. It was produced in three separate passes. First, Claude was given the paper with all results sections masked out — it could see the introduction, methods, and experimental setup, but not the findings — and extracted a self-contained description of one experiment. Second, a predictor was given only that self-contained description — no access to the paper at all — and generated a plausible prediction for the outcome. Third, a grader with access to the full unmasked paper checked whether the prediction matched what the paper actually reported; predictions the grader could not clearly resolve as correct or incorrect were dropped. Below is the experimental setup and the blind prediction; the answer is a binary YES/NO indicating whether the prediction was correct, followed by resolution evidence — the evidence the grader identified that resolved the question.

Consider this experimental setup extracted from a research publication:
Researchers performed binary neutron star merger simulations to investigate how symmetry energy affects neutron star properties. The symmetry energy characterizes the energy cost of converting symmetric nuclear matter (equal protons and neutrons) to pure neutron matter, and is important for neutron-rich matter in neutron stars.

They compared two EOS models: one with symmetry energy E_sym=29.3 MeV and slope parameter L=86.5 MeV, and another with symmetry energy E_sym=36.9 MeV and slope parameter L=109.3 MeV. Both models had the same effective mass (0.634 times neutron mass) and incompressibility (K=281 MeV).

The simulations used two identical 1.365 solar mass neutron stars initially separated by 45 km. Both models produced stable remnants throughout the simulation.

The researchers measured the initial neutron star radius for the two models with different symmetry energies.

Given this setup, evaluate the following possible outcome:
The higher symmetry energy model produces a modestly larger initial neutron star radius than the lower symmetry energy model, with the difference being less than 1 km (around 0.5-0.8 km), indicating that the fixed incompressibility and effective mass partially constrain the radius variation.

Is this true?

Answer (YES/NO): YES